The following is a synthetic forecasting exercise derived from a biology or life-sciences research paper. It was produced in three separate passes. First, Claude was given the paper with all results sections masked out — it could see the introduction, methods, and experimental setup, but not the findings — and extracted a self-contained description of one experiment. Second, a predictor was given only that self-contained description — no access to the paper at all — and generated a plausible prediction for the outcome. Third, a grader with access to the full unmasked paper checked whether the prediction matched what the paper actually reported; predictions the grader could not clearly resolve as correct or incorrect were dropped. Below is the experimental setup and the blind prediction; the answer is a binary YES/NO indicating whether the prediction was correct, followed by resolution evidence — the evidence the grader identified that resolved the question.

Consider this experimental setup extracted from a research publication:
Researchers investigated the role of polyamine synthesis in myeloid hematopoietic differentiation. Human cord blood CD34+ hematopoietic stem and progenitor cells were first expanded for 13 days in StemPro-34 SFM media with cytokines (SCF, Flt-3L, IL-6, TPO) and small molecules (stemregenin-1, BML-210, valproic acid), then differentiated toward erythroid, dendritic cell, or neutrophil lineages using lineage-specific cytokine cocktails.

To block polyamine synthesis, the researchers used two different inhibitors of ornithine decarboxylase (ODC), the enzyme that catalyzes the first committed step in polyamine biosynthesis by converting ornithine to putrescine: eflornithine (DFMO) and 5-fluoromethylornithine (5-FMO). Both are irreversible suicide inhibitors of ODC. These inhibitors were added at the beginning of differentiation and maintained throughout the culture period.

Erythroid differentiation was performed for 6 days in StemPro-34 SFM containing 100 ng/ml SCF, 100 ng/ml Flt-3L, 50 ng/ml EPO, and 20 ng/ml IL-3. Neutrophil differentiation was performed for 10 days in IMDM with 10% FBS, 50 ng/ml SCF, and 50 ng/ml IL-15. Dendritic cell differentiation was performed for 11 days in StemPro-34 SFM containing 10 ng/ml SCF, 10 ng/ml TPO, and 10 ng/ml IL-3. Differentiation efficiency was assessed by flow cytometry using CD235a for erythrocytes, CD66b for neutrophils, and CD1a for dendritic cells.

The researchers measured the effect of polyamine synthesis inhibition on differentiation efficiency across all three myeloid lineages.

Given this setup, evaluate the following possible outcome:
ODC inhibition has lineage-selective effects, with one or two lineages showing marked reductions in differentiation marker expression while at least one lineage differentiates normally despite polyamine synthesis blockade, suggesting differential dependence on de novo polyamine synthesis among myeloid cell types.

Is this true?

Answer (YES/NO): YES